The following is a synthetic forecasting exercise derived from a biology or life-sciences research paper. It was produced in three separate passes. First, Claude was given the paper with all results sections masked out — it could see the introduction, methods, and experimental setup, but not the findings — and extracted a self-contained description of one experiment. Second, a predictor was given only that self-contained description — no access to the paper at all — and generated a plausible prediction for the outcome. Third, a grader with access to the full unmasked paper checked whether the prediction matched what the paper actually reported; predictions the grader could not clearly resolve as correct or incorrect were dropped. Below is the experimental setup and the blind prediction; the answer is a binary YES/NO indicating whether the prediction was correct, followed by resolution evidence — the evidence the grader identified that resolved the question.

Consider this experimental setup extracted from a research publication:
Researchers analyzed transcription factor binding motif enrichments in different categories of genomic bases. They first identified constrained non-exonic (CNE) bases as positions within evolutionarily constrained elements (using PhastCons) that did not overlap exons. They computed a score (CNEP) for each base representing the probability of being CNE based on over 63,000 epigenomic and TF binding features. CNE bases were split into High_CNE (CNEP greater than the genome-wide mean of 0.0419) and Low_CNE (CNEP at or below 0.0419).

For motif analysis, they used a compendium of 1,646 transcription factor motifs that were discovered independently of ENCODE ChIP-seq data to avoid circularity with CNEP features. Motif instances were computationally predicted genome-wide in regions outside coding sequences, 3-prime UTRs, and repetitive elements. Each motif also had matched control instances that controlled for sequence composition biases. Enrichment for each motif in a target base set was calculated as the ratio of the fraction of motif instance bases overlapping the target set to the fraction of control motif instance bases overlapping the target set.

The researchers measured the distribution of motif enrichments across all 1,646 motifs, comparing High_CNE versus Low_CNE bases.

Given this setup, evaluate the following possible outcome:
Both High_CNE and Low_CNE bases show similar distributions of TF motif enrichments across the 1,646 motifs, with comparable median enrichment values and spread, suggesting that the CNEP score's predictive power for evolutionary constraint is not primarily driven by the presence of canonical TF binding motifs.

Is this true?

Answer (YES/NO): NO